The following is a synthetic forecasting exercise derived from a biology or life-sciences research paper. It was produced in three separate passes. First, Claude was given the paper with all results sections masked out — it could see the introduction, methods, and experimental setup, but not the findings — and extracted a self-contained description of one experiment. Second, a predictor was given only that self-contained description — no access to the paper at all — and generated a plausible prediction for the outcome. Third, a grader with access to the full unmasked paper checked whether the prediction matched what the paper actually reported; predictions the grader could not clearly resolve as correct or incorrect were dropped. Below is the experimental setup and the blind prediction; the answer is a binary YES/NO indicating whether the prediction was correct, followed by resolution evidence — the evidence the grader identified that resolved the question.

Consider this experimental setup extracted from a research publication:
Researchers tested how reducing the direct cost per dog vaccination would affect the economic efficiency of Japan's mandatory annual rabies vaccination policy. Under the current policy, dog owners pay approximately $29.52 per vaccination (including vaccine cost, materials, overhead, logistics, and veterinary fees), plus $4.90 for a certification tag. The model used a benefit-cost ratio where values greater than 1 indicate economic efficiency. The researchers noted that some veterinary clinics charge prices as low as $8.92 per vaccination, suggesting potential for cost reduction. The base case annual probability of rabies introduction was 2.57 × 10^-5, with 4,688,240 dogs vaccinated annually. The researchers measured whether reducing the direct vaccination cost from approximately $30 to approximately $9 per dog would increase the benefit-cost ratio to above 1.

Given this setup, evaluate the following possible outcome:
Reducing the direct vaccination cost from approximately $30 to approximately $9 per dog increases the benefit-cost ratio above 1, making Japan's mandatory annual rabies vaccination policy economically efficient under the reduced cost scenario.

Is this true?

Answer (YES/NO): NO